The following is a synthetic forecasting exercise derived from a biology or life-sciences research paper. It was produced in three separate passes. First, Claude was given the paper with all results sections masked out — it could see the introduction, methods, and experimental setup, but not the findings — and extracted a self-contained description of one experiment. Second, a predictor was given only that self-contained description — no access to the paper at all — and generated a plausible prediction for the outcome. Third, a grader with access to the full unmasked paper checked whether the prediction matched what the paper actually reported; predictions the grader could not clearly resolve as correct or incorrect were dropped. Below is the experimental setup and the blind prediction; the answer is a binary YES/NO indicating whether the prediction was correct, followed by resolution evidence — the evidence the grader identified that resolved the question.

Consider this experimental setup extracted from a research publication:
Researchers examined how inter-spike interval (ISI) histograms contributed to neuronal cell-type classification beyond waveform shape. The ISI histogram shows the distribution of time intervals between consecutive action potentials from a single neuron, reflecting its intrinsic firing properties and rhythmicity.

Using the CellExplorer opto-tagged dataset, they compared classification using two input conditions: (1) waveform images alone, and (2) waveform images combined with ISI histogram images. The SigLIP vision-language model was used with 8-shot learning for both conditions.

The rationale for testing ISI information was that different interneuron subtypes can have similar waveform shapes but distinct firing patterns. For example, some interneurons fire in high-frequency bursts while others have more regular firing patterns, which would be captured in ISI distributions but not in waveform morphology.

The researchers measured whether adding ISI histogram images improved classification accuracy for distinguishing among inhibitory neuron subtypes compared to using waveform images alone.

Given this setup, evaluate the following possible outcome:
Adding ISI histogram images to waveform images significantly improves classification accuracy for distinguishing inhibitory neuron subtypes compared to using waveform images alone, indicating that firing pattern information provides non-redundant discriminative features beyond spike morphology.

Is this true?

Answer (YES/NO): NO